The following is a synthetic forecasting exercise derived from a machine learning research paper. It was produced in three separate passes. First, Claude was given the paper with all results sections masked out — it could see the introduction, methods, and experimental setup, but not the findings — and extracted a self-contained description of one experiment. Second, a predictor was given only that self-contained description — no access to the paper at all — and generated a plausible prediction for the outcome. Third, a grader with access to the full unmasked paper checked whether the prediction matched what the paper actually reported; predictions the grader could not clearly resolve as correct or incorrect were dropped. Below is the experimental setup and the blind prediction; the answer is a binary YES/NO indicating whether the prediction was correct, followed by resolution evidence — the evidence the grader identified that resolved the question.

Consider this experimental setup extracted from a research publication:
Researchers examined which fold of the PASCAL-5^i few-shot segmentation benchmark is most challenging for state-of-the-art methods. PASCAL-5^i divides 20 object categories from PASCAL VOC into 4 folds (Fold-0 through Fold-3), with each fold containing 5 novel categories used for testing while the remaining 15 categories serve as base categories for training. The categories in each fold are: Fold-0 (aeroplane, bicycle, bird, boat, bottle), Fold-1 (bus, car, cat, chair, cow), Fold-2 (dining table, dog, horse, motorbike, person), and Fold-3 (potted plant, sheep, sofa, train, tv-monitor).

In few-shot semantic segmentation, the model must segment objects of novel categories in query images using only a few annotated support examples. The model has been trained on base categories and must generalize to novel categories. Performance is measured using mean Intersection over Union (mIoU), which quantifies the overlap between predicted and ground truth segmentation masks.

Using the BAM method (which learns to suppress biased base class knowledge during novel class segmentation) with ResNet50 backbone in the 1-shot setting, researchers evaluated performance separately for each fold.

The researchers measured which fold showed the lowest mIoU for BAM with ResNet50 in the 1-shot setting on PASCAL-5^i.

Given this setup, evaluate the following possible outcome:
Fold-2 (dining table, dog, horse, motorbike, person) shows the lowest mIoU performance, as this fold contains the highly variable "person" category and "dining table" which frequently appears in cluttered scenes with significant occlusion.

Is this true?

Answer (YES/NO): NO